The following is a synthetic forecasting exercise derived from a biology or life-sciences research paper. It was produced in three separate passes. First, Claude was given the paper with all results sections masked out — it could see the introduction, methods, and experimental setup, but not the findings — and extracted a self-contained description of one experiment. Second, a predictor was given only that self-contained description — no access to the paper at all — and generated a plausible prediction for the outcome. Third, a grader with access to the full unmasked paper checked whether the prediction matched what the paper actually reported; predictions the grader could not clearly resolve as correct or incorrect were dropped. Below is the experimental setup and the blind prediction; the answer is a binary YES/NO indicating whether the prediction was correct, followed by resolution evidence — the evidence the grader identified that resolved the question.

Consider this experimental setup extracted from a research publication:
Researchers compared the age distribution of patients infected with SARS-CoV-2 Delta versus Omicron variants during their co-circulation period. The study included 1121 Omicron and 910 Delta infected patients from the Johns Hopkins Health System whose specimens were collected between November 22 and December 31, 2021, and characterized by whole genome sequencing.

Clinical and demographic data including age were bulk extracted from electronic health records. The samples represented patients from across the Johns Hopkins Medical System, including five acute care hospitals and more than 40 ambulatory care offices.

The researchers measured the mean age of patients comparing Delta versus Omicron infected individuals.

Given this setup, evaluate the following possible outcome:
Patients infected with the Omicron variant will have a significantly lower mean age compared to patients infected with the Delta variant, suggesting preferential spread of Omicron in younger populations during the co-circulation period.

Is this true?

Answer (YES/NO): YES